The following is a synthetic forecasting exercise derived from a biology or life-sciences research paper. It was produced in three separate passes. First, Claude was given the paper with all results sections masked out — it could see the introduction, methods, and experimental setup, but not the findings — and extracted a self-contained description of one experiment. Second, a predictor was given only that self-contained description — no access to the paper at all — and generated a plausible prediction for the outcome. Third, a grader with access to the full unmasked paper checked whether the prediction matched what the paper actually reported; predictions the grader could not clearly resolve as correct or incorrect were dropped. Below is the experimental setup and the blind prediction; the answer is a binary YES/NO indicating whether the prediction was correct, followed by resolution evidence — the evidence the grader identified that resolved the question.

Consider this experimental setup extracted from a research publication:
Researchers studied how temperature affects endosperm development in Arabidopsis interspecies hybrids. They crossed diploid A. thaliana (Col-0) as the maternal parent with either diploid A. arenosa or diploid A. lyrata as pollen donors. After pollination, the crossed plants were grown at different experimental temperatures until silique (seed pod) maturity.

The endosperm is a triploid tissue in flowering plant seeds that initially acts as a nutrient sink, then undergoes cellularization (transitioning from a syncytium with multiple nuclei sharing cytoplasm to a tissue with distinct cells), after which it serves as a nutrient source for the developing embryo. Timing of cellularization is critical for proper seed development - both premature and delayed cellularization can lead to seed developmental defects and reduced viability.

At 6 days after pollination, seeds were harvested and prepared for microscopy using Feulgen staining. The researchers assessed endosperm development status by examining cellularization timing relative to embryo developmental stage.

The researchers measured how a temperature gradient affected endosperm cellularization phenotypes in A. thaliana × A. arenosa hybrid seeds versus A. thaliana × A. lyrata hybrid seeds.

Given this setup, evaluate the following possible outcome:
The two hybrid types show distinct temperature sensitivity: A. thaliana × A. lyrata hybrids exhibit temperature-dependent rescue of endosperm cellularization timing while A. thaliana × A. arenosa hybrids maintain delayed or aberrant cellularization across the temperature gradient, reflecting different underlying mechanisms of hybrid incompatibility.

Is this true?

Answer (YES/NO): NO